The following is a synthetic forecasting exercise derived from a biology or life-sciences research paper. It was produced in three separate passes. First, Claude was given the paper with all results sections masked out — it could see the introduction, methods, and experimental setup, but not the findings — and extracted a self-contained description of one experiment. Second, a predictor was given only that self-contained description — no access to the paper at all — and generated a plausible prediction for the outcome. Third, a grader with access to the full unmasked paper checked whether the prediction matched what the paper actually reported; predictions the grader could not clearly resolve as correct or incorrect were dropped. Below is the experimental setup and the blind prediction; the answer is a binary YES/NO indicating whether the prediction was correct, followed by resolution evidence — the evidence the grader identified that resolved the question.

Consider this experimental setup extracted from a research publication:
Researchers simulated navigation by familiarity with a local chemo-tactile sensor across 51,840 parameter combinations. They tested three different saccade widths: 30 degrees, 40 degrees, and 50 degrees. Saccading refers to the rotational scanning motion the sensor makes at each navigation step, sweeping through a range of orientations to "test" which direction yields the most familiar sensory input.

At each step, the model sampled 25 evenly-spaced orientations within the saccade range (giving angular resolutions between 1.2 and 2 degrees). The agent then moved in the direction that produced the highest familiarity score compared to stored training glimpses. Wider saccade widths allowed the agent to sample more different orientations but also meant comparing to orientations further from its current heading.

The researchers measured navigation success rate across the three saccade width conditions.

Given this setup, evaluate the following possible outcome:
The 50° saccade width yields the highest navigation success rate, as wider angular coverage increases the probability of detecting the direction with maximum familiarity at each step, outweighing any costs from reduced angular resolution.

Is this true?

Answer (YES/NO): NO